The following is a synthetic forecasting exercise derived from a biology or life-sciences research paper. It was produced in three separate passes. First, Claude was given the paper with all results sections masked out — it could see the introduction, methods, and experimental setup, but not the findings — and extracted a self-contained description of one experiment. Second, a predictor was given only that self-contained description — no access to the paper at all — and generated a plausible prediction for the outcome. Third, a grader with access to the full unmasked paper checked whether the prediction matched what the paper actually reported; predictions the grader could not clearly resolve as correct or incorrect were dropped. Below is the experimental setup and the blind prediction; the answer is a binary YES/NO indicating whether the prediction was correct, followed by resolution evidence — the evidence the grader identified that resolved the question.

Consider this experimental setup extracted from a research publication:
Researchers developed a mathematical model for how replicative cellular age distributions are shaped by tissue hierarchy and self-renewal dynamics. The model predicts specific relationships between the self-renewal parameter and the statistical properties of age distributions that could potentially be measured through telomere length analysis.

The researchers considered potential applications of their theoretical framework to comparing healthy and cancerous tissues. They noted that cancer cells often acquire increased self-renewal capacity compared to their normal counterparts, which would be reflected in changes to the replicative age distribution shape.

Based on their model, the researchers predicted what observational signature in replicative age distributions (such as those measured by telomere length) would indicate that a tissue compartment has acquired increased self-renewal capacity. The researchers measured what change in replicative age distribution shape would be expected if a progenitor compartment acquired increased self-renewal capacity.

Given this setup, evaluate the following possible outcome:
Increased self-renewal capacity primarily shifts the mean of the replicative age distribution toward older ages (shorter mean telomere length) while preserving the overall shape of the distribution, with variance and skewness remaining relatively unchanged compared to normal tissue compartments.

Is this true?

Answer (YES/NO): NO